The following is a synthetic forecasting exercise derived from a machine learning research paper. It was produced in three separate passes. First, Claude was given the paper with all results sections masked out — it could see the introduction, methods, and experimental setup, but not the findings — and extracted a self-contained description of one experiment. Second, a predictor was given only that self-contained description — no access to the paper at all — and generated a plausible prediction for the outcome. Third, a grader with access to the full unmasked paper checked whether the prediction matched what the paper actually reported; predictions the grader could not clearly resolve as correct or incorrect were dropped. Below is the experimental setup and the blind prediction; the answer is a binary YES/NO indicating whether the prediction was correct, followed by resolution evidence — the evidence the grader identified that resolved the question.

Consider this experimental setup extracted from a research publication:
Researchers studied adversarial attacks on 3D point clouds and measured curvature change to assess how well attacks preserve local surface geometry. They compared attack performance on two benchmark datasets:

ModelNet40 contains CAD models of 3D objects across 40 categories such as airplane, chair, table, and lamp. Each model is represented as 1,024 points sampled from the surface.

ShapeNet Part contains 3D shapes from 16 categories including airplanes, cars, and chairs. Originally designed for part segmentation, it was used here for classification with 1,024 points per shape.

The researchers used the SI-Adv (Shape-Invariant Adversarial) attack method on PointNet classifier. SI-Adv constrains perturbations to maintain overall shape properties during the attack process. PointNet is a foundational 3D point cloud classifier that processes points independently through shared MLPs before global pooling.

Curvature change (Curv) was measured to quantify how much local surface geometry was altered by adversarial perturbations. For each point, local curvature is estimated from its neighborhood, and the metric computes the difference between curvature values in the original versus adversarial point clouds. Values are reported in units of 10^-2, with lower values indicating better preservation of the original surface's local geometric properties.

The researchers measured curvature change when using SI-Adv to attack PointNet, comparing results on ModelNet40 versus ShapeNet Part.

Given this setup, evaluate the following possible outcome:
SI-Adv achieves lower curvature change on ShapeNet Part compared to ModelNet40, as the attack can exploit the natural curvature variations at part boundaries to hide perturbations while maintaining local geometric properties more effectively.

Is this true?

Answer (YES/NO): NO